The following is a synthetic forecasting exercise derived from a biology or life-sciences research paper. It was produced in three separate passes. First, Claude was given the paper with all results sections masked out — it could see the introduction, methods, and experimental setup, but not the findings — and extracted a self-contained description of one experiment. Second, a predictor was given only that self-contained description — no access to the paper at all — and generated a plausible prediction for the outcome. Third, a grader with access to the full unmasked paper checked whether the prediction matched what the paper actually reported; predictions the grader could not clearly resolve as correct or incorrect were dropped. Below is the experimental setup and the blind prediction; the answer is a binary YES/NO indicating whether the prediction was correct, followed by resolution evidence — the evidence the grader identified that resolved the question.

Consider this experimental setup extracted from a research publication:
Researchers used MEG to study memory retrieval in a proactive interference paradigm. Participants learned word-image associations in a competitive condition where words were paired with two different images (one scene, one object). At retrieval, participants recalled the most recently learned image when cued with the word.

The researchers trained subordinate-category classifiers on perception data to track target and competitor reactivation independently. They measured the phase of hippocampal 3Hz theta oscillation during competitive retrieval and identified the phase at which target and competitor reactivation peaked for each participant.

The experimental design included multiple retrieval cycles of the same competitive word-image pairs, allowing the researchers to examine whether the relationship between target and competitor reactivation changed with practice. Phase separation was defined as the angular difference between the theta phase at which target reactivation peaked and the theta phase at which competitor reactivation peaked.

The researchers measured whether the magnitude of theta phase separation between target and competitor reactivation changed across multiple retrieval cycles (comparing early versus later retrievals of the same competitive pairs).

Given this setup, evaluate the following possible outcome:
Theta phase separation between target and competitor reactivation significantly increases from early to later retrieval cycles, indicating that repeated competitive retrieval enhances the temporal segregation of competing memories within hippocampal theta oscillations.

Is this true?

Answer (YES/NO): NO